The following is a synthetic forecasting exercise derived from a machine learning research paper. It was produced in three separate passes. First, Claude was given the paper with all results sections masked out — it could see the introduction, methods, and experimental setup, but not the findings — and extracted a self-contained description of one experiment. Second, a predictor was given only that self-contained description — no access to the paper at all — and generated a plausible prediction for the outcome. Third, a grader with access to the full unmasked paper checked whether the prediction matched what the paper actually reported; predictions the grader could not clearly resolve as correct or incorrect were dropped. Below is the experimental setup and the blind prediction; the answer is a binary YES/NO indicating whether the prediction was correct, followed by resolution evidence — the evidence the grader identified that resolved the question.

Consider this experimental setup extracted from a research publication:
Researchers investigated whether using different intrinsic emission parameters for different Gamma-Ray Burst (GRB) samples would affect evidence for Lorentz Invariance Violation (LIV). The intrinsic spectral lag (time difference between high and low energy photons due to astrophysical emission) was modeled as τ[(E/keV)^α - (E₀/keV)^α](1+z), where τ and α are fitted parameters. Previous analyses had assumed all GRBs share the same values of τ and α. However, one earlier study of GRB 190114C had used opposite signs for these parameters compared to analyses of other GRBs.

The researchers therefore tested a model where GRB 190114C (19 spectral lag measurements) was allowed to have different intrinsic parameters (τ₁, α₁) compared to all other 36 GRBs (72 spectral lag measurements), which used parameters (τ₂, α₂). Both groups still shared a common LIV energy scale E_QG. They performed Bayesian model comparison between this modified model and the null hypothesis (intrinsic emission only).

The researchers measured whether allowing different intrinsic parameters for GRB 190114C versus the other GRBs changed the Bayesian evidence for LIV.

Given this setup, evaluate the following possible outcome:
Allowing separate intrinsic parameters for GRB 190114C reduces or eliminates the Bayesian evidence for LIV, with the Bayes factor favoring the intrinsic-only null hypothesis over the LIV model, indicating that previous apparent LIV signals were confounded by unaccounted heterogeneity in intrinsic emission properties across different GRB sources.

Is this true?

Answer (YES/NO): NO